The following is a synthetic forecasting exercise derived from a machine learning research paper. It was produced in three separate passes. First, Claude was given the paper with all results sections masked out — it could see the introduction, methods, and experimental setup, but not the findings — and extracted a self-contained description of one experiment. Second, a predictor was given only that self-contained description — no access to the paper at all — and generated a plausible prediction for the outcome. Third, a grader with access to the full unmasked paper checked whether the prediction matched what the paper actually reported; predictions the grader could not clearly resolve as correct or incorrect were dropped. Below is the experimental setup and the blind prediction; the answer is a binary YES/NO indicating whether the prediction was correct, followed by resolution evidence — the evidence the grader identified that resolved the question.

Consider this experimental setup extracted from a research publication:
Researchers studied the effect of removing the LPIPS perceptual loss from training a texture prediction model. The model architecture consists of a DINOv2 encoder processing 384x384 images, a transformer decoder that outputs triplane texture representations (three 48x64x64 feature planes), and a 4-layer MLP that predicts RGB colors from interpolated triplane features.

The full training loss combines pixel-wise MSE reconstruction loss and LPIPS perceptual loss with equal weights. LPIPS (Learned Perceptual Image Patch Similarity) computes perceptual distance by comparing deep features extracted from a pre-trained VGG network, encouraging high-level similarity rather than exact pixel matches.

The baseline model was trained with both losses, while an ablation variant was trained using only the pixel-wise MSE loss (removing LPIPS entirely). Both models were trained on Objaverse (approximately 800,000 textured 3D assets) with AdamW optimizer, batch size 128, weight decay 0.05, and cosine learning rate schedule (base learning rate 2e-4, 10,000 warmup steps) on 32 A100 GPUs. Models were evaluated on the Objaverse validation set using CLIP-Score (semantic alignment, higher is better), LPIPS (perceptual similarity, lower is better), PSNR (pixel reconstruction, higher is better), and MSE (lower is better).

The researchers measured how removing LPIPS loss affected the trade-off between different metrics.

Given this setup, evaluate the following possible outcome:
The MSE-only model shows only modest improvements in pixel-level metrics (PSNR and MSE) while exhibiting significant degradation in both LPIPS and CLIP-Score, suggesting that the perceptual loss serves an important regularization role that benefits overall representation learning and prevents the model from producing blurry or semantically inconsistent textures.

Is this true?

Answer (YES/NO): YES